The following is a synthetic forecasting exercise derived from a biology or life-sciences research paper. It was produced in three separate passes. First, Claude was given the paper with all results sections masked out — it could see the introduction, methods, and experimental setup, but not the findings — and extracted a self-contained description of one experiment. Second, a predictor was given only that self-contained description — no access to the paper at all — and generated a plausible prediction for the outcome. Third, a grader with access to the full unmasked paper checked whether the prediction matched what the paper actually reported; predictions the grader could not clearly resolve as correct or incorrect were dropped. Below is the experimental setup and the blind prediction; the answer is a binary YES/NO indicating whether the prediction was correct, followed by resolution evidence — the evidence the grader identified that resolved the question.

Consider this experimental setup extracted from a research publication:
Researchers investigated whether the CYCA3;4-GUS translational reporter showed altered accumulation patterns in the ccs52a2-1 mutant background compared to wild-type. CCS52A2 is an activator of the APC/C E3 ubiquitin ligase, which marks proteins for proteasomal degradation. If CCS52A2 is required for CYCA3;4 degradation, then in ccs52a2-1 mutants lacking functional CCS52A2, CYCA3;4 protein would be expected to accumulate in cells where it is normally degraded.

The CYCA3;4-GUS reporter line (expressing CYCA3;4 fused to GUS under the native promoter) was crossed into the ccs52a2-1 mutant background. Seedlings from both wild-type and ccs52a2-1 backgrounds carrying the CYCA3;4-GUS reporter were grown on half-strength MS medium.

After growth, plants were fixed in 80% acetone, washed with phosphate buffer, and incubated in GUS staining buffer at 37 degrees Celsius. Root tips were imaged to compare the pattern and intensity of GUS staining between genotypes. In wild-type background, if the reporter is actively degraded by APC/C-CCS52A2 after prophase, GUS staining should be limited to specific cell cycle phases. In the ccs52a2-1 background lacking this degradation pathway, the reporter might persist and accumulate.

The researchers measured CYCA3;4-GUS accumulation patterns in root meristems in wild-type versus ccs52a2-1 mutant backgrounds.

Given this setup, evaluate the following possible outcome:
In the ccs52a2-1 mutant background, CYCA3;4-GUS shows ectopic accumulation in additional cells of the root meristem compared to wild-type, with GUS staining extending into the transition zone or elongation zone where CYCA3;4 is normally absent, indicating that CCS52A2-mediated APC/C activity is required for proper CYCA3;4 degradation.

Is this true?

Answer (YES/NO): NO